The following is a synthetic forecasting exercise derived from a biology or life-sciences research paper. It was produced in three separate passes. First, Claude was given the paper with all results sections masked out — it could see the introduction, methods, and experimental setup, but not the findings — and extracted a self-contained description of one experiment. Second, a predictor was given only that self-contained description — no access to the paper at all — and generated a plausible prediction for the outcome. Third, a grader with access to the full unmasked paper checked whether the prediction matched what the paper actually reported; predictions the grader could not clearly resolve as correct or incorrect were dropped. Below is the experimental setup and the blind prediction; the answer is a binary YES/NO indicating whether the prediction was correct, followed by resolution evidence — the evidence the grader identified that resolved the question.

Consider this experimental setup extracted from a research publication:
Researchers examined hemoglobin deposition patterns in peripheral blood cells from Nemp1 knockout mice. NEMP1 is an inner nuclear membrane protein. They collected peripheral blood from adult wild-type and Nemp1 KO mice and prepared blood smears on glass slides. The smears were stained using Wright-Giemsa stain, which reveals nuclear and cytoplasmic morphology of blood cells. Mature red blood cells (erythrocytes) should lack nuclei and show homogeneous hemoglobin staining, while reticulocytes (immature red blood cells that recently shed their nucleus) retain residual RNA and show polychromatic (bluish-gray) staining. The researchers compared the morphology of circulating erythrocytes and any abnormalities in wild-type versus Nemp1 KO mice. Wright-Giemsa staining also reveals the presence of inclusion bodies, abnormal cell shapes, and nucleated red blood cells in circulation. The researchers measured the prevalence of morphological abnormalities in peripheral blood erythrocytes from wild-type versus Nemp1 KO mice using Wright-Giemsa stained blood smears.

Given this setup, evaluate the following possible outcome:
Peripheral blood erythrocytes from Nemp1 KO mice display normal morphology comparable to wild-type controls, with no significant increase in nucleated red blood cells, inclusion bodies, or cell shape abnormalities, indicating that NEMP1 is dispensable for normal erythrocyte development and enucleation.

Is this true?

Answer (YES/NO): NO